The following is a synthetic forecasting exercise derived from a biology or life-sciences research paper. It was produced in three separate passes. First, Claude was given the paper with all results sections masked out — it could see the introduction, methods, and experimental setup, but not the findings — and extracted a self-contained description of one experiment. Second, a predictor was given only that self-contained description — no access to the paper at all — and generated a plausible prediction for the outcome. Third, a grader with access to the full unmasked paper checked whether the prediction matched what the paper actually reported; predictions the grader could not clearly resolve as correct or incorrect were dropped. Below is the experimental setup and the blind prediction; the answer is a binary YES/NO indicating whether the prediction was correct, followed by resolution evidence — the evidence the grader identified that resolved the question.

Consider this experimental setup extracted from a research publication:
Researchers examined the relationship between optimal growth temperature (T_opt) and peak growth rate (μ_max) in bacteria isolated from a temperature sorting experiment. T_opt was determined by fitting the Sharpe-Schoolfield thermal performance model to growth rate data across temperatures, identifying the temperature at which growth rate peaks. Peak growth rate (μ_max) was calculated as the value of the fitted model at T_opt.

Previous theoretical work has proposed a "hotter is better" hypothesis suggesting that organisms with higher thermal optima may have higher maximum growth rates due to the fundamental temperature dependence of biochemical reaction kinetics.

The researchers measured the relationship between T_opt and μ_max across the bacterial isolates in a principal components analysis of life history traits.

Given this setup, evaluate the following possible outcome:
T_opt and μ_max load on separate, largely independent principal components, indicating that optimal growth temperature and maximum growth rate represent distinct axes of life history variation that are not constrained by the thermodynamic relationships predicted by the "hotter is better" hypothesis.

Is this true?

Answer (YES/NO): YES